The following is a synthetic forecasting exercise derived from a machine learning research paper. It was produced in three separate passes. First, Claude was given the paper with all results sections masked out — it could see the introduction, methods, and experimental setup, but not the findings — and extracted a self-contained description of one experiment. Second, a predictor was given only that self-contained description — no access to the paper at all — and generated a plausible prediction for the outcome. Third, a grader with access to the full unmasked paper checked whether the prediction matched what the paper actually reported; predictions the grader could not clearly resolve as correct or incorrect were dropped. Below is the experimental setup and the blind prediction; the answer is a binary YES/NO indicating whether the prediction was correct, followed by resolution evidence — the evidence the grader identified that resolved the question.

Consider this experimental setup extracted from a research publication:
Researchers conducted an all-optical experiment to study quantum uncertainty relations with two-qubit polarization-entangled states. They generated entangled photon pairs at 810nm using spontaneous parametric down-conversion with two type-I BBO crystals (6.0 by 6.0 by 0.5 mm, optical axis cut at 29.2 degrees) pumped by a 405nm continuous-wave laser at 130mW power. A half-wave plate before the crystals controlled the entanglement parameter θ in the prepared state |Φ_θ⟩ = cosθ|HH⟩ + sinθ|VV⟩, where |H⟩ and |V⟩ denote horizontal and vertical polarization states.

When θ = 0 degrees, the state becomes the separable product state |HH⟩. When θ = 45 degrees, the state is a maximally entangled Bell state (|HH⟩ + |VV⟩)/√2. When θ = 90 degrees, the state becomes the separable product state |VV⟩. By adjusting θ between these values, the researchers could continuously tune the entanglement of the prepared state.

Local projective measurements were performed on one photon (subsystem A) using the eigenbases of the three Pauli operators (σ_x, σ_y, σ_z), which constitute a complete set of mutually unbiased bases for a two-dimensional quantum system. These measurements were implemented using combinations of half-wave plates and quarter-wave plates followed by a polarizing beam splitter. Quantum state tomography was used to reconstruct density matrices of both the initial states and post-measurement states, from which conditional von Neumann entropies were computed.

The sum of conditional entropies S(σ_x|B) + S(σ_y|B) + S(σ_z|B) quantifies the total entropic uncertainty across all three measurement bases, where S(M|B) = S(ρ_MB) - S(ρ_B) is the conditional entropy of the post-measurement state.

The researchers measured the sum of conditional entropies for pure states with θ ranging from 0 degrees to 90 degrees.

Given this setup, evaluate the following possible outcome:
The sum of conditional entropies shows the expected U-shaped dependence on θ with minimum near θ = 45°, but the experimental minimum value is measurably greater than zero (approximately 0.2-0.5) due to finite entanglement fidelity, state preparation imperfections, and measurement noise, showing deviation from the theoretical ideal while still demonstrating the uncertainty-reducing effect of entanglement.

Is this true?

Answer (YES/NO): NO